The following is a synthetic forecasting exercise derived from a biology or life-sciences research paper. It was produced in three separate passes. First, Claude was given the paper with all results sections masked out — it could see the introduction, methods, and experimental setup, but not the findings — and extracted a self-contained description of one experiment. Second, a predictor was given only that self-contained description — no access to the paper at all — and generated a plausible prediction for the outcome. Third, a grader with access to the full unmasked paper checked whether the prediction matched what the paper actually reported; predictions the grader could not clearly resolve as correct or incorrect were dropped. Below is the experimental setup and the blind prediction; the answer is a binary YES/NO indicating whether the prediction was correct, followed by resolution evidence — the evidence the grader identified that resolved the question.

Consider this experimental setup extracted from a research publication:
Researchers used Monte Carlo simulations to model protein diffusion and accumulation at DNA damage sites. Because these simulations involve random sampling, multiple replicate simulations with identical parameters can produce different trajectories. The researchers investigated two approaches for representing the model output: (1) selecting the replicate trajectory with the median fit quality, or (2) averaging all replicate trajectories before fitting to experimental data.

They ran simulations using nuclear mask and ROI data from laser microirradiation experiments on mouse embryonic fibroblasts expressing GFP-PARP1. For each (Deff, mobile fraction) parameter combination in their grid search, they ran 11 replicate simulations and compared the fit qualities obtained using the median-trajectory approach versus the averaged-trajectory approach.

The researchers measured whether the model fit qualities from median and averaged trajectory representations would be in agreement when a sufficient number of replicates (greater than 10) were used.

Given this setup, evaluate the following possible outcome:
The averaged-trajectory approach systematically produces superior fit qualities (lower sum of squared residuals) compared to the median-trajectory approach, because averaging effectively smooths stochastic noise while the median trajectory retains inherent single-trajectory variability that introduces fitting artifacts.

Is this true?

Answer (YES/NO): NO